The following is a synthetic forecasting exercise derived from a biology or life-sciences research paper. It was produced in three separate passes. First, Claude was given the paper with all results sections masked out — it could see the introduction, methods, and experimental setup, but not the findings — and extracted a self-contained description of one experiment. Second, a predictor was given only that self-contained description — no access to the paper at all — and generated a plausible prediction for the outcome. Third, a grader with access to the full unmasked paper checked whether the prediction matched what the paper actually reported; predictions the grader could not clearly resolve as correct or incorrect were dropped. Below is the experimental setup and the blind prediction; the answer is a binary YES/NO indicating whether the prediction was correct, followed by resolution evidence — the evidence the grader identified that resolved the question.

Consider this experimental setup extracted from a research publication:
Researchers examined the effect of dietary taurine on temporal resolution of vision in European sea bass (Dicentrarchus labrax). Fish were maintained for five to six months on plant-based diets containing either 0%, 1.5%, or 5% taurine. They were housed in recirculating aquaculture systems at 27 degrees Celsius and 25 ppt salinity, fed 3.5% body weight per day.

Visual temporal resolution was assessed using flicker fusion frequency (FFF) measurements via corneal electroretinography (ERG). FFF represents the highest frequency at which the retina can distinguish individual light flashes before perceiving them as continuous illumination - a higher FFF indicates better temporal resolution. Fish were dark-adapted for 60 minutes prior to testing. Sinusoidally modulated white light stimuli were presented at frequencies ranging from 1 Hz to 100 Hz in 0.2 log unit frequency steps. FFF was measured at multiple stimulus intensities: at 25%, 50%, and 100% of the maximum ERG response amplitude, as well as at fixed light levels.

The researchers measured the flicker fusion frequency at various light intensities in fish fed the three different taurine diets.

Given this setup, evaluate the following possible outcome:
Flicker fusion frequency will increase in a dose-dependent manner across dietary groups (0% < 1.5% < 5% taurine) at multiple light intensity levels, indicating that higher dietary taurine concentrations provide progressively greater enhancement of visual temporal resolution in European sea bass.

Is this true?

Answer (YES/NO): NO